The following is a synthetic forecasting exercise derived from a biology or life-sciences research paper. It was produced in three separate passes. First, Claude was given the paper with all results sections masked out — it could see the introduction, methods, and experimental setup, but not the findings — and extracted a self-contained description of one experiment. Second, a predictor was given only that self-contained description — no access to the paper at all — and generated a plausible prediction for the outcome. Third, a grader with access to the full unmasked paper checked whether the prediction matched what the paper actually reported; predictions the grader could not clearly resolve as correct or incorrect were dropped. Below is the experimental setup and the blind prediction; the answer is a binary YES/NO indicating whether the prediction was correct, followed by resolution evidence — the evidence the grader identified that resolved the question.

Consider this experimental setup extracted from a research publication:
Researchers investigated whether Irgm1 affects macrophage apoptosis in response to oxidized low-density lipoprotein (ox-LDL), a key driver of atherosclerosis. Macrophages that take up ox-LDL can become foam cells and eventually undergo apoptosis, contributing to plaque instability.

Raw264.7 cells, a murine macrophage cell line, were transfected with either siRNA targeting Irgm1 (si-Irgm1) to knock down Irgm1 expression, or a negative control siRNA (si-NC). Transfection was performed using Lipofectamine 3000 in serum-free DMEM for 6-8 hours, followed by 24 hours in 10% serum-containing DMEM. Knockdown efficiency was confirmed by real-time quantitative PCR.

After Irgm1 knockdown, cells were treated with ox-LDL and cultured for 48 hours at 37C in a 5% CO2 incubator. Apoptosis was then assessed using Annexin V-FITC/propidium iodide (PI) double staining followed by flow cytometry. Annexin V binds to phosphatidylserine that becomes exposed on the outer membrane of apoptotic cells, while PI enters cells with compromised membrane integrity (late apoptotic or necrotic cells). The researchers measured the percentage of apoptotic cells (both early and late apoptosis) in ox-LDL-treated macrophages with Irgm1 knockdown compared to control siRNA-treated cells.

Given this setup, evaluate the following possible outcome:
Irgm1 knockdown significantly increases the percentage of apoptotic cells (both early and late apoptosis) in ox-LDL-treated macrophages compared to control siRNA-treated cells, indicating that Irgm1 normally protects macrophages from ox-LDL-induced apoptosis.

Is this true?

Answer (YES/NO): NO